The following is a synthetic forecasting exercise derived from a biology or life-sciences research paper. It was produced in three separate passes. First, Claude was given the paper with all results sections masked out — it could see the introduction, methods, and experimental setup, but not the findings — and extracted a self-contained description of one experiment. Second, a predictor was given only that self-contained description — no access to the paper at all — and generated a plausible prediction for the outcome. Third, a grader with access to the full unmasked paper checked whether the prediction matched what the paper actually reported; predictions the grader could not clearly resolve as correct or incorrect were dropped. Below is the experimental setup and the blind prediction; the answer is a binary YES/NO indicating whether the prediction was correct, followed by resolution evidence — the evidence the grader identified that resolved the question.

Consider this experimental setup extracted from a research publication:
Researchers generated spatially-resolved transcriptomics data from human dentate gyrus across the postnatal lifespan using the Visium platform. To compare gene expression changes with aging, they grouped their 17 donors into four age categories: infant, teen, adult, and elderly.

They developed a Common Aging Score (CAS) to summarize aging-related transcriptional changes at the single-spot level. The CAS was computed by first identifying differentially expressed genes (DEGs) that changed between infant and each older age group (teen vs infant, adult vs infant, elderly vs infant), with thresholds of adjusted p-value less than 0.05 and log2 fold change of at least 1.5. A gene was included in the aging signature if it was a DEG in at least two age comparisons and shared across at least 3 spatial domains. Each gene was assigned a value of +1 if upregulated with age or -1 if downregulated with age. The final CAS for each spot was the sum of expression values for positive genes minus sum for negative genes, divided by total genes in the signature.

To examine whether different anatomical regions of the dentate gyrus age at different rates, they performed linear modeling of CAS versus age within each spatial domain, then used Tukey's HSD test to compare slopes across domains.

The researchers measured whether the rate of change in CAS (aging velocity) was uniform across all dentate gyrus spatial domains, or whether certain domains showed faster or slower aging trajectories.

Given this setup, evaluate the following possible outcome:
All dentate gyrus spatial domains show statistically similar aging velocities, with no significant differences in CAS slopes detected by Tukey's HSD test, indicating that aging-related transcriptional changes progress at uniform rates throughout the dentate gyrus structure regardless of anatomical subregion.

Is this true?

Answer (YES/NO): NO